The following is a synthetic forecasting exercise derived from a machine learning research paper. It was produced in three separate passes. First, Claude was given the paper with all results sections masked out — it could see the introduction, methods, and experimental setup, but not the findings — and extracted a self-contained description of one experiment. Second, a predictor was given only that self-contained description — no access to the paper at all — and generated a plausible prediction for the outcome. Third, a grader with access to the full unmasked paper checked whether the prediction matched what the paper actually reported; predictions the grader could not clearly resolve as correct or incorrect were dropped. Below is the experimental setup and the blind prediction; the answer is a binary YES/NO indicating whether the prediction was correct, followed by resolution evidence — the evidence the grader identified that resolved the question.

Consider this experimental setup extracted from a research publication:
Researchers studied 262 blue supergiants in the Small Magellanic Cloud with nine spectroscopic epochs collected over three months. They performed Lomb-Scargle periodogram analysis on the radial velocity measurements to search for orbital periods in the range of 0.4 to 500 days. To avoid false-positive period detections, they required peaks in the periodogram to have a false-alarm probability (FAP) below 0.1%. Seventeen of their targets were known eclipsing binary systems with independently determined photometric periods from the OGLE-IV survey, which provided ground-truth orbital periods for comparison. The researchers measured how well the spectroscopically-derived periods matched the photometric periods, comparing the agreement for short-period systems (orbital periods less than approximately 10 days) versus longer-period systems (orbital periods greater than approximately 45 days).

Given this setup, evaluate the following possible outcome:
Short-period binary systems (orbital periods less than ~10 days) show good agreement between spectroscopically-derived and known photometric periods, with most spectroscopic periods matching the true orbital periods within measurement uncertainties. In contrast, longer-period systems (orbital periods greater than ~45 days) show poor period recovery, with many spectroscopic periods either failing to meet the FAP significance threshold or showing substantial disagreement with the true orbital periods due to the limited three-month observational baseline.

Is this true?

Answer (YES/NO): YES